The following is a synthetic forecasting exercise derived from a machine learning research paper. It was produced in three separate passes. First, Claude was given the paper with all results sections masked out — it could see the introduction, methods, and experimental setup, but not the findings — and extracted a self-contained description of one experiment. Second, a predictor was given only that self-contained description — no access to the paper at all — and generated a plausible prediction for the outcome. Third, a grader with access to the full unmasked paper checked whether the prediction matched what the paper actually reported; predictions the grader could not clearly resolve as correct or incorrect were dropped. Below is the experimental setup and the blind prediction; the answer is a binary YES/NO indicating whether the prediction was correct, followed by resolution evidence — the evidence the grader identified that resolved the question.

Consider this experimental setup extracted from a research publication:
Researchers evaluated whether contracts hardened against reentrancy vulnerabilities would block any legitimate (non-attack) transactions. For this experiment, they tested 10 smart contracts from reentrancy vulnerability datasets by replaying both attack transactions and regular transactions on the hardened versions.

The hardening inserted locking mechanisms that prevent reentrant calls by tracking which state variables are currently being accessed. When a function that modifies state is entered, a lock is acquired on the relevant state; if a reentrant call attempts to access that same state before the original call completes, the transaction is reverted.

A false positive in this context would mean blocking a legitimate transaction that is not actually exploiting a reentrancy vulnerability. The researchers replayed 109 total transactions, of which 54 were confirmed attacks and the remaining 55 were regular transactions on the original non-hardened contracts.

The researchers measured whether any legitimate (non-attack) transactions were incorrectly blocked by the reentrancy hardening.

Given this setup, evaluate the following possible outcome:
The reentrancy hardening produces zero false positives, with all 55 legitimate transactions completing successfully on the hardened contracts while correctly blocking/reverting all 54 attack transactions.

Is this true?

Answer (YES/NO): YES